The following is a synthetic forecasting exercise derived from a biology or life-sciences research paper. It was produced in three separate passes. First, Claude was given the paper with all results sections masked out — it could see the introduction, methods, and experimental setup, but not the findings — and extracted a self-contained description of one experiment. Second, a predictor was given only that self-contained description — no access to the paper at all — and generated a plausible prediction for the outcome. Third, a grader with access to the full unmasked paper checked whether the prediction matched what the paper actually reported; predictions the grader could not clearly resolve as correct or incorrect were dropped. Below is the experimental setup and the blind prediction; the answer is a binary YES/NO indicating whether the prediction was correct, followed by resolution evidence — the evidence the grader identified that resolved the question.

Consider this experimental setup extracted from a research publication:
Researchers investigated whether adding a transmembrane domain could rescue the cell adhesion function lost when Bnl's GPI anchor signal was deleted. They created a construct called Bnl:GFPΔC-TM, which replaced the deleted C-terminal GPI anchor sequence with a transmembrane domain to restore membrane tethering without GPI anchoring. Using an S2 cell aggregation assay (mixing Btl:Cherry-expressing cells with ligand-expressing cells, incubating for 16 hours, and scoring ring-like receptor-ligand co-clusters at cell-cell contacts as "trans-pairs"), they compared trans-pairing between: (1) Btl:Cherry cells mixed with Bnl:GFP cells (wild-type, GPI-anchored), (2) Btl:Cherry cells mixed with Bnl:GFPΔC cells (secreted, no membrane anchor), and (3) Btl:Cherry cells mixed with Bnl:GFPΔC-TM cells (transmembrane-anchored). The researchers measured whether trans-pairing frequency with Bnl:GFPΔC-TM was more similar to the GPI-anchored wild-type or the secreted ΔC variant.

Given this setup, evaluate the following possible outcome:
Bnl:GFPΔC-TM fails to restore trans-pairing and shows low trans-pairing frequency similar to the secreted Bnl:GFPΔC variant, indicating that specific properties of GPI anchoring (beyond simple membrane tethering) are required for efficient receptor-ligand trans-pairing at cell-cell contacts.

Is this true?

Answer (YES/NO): NO